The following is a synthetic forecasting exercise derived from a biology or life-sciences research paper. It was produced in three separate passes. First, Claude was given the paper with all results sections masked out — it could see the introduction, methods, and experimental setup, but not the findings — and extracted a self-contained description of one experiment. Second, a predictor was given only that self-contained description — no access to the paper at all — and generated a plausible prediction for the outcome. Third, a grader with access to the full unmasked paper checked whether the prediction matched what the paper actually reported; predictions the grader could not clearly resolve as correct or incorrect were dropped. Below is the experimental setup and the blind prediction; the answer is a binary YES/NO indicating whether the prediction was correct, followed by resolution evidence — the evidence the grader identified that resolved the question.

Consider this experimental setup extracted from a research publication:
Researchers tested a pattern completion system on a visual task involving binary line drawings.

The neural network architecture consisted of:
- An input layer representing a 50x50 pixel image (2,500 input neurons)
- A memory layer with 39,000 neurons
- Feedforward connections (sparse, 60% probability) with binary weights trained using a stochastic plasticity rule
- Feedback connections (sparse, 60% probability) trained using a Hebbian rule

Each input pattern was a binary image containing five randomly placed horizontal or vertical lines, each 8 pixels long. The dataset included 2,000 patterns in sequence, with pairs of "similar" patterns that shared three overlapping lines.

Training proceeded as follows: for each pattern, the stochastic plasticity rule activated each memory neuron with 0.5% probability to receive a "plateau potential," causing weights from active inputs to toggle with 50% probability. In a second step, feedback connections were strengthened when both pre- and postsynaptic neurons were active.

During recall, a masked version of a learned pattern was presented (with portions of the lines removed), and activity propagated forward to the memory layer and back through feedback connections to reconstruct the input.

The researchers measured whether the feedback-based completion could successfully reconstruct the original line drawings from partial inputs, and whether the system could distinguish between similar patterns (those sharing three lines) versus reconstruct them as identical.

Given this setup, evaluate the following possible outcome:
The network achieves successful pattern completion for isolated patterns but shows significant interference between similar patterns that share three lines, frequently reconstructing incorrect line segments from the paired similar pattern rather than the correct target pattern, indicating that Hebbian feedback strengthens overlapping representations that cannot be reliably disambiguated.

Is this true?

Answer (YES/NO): NO